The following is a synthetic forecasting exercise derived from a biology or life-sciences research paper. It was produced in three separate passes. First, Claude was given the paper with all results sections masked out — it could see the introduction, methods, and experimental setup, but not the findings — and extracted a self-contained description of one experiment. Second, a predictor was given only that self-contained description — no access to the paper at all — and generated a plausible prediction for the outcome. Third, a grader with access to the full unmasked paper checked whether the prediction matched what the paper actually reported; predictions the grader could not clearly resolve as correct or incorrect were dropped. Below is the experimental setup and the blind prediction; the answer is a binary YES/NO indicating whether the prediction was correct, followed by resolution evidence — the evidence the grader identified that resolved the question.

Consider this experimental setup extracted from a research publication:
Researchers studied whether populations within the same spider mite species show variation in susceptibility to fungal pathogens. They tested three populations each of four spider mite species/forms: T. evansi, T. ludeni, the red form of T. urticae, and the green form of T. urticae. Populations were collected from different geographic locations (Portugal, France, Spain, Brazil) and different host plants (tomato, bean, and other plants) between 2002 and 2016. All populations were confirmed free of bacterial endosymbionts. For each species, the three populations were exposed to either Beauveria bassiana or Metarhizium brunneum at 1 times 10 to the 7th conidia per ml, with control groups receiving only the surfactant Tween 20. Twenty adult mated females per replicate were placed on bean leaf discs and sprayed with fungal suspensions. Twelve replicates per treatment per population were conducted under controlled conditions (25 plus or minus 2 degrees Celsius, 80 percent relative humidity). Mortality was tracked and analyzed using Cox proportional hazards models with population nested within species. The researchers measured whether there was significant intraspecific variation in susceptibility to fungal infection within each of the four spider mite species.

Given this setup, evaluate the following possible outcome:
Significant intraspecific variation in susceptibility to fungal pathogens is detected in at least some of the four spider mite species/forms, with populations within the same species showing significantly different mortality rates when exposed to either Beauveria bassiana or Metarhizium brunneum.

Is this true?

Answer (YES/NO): YES